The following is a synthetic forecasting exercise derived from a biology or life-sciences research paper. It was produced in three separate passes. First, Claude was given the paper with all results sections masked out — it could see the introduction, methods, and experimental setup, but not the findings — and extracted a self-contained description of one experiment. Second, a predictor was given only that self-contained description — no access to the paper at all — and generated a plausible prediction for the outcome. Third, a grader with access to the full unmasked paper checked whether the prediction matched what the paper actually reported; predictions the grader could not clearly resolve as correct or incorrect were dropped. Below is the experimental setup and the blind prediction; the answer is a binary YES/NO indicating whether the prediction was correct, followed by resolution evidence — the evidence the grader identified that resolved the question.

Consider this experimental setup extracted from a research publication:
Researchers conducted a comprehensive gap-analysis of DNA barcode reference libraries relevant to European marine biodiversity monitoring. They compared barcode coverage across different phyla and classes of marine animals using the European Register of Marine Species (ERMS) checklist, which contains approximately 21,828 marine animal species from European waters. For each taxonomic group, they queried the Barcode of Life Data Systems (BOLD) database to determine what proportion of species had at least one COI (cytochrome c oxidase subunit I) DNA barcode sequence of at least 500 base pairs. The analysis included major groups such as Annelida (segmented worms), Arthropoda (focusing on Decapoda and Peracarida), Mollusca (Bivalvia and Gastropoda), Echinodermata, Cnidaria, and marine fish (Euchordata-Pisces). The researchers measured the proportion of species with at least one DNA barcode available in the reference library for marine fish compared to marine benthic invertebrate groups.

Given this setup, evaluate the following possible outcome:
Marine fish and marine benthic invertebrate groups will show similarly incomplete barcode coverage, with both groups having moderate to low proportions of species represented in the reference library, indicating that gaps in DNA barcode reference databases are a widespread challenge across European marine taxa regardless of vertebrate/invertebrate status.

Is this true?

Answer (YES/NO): NO